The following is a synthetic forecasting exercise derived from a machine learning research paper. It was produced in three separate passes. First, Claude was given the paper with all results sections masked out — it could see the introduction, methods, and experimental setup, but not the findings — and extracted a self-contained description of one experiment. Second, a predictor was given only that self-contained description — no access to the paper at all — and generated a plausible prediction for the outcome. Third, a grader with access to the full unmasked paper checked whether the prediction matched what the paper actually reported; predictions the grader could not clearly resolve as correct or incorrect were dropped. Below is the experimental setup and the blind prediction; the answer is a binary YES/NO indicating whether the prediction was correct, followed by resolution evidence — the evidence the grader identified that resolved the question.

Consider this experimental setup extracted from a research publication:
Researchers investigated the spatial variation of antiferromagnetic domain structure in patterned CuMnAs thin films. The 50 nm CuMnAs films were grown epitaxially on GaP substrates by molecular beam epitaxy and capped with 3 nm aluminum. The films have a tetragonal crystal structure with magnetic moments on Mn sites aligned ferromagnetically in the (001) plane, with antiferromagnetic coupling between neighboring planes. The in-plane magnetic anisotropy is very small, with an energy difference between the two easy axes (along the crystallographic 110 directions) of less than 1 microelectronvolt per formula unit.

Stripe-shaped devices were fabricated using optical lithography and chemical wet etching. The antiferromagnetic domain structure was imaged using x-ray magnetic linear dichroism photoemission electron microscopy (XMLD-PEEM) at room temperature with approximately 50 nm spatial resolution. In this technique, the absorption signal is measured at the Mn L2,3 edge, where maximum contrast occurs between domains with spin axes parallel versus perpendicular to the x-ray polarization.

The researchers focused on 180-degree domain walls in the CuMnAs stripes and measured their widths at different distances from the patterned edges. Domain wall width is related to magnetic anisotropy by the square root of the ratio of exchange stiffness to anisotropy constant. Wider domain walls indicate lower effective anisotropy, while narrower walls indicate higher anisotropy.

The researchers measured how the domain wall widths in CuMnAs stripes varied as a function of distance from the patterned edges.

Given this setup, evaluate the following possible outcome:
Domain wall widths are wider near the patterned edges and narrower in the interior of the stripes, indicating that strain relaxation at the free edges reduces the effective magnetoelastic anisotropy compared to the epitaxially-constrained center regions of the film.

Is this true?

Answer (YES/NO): NO